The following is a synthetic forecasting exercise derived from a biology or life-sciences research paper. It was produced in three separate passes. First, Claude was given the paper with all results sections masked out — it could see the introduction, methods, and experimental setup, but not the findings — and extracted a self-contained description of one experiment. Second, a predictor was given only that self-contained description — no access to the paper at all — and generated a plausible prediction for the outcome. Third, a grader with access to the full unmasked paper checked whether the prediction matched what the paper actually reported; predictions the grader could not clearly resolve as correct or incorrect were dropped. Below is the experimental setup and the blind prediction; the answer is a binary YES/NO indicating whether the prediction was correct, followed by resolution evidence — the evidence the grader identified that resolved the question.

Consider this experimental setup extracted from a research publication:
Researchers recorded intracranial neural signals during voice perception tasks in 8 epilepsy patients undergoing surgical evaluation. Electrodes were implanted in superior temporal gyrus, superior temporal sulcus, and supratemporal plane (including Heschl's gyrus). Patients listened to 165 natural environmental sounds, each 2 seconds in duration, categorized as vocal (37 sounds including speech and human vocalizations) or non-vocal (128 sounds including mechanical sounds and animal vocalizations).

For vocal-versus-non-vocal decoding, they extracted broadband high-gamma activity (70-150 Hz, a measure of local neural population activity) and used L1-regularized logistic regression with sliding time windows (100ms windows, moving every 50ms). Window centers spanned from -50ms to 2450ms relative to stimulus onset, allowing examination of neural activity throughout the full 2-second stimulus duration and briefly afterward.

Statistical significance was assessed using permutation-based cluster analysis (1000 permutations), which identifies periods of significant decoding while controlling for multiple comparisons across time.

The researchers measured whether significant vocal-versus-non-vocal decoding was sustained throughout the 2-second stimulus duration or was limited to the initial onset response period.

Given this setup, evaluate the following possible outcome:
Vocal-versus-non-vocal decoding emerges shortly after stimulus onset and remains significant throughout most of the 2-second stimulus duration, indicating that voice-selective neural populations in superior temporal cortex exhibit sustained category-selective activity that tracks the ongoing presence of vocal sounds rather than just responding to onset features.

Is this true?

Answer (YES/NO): YES